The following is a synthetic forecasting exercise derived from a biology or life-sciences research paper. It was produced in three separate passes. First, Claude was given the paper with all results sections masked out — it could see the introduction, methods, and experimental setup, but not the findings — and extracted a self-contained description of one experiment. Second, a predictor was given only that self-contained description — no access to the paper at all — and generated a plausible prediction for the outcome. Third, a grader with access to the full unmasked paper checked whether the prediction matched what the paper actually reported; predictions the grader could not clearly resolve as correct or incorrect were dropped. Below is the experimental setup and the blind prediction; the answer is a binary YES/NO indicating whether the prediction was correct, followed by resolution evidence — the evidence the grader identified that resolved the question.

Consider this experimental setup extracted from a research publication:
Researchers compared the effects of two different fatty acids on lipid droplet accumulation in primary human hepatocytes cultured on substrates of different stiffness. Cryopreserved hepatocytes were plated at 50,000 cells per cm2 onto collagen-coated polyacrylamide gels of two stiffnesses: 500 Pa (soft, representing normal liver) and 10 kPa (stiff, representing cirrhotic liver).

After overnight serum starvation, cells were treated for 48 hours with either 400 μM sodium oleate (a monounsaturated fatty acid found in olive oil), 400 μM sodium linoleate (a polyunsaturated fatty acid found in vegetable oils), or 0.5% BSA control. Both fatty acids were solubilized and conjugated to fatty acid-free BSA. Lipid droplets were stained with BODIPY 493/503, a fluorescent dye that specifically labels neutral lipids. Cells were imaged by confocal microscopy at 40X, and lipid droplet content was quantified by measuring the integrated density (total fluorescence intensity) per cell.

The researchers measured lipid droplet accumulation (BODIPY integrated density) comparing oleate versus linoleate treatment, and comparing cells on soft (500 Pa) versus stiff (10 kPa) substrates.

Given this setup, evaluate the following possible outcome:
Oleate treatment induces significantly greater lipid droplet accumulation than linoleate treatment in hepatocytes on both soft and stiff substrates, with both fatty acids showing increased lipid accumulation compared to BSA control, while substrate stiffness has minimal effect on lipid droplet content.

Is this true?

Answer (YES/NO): NO